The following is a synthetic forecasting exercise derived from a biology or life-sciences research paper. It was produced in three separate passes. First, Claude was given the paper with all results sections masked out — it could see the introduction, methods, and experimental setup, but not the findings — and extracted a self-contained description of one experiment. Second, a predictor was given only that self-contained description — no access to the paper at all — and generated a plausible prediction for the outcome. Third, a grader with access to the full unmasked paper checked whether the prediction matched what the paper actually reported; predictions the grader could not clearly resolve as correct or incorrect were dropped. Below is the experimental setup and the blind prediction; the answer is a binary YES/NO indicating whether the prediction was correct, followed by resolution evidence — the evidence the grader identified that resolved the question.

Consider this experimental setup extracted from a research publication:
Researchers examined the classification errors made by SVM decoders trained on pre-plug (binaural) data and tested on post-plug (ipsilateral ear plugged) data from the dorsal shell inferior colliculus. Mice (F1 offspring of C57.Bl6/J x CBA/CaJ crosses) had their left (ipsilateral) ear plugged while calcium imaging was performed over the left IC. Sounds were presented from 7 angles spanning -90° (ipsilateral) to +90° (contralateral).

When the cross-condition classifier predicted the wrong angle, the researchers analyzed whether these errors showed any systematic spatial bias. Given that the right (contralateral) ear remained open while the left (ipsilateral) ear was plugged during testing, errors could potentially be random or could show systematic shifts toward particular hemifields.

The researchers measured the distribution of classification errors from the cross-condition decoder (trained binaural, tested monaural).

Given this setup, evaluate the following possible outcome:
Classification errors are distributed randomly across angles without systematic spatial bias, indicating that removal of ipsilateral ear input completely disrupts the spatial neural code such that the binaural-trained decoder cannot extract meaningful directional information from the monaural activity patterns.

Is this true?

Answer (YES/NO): NO